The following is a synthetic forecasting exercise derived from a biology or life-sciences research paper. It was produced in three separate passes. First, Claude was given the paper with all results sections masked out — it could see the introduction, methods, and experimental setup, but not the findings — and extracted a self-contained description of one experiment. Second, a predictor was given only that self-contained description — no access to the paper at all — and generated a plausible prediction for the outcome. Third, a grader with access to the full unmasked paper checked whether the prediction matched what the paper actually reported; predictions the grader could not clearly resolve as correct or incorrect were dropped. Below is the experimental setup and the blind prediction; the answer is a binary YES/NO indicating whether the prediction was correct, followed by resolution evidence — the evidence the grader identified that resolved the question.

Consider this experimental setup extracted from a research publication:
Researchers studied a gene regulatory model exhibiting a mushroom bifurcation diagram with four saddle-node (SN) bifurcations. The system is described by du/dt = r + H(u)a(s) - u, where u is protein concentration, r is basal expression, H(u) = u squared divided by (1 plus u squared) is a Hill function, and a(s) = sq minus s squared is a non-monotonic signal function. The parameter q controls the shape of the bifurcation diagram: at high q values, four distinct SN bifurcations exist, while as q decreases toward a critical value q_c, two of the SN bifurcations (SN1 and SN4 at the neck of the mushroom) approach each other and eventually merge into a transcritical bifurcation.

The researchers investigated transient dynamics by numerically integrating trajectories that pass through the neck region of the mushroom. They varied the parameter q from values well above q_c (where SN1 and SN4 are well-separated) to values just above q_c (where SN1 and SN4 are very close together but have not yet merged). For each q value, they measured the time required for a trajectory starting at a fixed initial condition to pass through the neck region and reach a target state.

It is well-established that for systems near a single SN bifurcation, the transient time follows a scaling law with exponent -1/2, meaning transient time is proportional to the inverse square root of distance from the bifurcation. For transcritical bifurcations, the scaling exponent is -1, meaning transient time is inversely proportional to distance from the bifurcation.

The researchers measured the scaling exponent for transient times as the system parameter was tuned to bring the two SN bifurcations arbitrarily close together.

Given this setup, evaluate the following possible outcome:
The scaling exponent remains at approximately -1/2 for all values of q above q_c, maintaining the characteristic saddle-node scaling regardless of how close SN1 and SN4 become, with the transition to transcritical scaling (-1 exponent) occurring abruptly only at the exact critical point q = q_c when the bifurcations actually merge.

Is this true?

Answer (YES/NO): NO